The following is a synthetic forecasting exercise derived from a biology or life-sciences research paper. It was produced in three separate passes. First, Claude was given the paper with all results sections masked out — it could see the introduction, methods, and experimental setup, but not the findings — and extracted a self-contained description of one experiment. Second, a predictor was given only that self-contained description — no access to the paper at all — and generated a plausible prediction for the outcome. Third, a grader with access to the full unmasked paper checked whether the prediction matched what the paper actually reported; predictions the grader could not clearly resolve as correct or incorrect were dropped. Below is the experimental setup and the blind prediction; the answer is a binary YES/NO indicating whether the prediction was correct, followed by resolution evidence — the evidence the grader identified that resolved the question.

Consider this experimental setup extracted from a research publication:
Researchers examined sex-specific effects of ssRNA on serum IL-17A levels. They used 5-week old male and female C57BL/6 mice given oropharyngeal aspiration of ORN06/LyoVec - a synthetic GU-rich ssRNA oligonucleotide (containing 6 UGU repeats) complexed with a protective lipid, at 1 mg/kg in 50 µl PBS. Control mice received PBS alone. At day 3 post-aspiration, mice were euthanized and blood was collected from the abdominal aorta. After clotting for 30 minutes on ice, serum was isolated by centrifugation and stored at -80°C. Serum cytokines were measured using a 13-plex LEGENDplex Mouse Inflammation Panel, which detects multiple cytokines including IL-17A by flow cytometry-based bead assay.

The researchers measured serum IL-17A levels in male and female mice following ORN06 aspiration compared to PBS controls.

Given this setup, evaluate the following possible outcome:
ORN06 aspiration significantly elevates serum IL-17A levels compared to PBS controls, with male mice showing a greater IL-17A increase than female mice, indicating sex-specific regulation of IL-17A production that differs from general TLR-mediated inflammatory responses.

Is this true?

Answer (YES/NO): NO